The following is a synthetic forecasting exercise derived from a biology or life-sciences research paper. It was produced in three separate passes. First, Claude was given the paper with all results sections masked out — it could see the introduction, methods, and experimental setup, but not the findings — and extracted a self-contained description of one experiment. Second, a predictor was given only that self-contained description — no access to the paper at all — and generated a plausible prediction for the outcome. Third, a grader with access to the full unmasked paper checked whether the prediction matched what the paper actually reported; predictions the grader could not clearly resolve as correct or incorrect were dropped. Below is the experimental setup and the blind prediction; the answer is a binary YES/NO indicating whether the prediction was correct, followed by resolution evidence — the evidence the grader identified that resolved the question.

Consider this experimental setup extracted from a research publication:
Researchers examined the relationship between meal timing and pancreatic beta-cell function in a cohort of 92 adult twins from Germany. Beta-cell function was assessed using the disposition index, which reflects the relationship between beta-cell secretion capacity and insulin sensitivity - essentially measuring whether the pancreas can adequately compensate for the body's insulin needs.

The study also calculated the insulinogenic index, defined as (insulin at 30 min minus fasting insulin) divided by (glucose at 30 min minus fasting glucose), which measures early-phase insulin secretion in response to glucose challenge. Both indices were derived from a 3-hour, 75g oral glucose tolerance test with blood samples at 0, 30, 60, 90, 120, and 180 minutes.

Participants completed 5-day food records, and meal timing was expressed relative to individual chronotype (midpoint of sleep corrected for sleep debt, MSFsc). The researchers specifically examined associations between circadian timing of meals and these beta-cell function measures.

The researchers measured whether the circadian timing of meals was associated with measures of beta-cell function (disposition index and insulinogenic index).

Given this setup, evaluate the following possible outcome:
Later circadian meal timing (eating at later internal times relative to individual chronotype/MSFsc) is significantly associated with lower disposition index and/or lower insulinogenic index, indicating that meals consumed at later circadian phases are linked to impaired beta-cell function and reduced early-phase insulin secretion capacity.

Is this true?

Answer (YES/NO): NO